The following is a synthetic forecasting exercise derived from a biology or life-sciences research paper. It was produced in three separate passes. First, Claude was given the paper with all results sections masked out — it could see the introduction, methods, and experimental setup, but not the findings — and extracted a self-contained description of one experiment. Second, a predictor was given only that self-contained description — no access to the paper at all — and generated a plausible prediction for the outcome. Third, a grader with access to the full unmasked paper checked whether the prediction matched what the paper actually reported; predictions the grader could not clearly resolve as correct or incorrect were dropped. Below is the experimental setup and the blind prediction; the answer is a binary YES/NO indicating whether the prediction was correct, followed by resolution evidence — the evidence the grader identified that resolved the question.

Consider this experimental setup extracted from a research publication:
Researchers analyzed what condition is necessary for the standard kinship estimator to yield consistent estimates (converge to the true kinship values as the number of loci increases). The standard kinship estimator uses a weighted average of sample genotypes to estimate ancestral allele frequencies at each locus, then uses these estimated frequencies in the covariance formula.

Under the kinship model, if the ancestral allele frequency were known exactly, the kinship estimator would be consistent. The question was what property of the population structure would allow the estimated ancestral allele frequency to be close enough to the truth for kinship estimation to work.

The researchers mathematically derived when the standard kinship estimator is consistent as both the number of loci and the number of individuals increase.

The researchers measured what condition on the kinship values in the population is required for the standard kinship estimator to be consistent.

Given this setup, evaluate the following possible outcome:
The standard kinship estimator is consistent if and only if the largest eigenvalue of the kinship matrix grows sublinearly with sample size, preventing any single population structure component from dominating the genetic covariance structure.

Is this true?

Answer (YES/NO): NO